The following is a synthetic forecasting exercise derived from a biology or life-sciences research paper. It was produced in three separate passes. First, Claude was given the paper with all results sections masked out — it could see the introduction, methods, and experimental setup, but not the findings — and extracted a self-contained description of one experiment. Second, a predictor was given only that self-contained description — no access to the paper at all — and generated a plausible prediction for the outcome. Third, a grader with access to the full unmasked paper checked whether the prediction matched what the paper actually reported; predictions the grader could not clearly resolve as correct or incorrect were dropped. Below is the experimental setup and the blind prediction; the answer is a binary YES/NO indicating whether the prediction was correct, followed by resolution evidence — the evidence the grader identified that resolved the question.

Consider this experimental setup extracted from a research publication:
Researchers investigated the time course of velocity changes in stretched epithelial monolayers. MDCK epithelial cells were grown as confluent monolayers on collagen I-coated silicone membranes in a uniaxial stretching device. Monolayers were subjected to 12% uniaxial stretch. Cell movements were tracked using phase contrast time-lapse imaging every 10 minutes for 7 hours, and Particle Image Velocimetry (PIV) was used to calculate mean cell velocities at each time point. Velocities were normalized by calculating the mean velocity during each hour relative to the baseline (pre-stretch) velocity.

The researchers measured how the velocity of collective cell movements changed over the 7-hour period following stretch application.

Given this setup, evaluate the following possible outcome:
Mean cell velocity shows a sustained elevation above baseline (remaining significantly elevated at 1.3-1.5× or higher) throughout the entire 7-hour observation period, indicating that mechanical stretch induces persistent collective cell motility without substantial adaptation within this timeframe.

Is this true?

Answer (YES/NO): NO